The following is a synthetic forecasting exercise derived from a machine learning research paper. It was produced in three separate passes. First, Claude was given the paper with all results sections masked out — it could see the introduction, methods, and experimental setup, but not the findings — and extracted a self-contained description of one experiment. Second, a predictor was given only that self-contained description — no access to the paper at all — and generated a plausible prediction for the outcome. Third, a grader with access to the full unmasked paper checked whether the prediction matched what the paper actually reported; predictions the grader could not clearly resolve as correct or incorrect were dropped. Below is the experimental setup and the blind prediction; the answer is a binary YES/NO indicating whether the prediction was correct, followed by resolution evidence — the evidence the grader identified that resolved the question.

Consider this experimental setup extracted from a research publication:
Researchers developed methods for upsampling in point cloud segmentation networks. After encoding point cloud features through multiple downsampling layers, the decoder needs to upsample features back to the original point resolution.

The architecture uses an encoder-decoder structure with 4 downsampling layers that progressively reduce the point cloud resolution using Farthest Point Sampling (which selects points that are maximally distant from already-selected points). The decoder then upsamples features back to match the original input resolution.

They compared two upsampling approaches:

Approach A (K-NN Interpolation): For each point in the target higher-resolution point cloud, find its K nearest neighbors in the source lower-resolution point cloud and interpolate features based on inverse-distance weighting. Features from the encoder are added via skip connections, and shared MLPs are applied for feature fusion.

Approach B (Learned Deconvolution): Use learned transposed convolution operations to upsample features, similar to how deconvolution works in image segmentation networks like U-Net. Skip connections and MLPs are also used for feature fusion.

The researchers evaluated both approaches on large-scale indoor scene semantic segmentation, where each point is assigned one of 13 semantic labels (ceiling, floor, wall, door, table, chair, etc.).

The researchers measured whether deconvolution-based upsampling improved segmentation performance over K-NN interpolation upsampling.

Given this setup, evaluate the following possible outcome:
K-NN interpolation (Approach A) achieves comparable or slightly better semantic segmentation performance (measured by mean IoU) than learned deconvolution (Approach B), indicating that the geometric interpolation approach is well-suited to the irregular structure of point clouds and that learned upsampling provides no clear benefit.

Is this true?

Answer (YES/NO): YES